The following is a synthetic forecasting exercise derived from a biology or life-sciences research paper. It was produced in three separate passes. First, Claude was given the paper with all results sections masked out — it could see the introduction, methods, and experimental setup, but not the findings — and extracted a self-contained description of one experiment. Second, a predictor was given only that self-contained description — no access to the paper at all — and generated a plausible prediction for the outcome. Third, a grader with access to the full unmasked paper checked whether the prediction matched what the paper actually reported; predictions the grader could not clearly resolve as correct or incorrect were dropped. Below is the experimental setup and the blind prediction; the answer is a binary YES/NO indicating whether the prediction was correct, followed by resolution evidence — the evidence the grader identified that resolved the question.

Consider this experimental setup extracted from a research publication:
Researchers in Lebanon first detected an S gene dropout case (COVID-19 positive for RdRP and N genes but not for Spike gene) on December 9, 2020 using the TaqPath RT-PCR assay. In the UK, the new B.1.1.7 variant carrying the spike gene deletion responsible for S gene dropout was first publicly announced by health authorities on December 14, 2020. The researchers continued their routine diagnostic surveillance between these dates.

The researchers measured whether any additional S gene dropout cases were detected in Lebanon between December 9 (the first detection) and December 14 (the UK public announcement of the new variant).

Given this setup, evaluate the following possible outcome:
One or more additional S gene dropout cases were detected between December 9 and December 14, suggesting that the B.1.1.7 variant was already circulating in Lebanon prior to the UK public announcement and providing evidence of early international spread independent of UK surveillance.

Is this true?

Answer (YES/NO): YES